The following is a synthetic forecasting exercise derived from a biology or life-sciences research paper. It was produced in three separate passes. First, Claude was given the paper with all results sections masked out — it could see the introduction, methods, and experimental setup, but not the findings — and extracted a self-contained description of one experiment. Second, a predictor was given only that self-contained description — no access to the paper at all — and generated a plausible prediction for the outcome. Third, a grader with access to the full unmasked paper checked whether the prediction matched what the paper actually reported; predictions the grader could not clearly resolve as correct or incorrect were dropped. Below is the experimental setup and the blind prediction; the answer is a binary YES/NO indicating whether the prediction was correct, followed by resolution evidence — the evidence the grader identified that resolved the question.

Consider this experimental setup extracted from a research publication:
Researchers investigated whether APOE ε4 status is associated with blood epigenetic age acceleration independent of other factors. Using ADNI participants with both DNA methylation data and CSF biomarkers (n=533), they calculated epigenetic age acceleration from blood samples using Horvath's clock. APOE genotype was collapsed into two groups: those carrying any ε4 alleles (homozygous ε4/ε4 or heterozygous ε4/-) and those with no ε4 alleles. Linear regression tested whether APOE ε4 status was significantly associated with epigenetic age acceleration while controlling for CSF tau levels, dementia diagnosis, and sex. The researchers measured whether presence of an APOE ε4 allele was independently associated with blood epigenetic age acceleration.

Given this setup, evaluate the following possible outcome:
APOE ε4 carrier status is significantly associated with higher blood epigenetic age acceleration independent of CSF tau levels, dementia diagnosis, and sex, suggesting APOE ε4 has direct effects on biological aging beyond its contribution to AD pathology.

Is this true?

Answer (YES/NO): NO